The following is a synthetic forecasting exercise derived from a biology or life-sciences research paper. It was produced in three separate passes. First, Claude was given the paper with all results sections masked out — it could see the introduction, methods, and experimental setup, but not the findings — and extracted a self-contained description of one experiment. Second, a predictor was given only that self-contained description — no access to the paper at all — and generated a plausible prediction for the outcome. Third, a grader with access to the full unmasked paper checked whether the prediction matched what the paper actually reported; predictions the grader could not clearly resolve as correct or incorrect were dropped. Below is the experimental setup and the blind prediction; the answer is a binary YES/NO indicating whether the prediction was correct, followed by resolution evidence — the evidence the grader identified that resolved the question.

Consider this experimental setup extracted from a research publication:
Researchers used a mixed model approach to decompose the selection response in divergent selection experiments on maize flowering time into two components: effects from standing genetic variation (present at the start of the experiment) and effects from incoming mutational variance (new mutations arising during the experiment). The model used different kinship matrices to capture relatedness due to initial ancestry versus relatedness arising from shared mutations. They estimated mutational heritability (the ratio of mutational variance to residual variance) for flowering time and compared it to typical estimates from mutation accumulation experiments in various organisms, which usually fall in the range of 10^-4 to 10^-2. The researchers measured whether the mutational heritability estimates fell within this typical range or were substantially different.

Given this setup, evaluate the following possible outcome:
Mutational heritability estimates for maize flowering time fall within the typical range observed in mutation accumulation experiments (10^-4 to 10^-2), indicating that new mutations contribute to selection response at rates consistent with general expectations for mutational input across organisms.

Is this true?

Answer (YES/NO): NO